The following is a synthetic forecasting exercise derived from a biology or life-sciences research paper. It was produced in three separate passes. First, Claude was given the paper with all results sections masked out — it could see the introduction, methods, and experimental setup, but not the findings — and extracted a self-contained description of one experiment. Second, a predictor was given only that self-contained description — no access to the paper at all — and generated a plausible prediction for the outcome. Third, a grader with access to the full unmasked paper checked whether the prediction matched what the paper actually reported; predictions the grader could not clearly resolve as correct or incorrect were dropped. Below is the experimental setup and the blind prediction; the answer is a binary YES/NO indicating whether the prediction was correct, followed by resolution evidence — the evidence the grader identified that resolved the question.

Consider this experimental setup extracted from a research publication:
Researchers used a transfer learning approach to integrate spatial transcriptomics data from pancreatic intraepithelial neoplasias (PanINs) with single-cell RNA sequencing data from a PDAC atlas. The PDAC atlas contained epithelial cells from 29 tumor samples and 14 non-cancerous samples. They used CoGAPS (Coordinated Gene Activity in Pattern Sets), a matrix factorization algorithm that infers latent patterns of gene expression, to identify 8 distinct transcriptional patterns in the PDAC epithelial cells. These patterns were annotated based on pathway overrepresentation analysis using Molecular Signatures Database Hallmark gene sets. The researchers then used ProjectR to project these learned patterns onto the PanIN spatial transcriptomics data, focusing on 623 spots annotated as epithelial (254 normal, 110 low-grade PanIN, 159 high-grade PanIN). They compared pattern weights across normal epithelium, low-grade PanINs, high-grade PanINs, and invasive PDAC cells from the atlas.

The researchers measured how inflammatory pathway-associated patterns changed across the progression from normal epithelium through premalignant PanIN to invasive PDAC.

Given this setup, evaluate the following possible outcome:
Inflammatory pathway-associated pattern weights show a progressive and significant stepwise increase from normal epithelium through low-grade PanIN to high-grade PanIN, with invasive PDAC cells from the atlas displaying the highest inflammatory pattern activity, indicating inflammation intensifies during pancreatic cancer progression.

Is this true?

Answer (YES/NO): NO